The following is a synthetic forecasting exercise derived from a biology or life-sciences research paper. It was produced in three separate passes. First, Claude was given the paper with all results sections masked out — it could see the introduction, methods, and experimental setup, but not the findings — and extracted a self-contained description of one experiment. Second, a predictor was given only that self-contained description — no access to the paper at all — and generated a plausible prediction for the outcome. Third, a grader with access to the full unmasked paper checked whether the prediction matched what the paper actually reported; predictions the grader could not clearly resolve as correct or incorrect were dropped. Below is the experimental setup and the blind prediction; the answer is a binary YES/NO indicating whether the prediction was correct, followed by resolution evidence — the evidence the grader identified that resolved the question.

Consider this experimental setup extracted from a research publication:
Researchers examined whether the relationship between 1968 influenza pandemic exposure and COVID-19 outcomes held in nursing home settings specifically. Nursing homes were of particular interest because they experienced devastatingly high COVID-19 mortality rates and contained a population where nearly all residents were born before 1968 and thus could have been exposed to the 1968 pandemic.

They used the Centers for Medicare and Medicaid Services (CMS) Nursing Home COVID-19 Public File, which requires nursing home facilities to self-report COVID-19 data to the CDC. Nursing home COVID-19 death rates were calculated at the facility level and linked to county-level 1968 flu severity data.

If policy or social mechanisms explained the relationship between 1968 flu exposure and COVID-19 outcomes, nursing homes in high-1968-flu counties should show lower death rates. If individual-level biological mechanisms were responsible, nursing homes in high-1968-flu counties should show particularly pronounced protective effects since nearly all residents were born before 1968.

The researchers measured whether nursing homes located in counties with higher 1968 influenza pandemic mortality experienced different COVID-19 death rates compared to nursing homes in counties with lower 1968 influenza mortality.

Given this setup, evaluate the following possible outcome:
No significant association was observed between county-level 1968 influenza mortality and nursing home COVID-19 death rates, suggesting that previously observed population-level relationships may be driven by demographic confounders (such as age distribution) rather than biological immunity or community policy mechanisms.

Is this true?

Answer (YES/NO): NO